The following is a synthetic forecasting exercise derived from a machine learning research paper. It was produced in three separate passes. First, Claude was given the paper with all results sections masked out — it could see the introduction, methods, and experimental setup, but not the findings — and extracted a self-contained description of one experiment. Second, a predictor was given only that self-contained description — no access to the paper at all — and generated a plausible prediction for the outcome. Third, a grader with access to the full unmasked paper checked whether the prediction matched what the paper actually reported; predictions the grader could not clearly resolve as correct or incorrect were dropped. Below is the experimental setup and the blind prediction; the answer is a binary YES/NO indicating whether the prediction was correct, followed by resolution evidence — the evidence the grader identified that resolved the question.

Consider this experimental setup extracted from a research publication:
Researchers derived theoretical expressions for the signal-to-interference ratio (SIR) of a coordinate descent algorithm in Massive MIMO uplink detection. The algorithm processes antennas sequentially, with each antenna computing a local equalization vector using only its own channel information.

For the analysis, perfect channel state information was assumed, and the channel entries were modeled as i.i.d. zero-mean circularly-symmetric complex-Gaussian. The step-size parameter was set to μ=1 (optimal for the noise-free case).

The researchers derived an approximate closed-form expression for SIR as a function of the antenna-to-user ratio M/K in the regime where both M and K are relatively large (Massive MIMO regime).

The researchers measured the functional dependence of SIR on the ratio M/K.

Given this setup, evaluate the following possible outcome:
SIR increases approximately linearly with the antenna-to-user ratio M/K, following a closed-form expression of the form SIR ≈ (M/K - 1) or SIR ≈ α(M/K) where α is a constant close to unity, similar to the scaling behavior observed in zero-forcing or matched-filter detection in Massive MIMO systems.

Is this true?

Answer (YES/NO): NO